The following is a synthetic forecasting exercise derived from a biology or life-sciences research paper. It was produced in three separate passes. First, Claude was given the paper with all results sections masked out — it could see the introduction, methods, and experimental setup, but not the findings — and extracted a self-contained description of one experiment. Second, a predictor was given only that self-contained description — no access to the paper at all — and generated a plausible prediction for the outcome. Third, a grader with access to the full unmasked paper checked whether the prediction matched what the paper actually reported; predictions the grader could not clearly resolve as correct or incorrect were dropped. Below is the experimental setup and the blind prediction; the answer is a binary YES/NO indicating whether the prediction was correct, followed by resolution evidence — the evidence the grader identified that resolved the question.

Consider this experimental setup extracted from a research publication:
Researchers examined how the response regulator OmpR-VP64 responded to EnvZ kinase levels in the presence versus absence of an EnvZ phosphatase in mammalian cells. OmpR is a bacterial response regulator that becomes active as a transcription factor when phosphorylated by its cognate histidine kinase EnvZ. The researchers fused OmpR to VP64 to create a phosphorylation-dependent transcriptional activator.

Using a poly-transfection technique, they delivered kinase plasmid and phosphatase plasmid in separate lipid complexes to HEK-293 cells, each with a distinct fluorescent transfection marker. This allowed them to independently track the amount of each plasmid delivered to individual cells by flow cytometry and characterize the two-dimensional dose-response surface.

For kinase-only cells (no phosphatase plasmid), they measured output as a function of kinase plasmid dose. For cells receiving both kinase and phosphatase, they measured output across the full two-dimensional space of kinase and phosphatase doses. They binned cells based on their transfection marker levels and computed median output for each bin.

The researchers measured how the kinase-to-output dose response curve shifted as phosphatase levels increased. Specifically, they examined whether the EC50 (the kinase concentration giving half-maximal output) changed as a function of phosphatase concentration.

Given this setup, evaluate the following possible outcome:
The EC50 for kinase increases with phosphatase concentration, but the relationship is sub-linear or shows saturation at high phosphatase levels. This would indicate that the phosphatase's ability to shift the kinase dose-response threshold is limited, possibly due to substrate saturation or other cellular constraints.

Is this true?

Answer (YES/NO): NO